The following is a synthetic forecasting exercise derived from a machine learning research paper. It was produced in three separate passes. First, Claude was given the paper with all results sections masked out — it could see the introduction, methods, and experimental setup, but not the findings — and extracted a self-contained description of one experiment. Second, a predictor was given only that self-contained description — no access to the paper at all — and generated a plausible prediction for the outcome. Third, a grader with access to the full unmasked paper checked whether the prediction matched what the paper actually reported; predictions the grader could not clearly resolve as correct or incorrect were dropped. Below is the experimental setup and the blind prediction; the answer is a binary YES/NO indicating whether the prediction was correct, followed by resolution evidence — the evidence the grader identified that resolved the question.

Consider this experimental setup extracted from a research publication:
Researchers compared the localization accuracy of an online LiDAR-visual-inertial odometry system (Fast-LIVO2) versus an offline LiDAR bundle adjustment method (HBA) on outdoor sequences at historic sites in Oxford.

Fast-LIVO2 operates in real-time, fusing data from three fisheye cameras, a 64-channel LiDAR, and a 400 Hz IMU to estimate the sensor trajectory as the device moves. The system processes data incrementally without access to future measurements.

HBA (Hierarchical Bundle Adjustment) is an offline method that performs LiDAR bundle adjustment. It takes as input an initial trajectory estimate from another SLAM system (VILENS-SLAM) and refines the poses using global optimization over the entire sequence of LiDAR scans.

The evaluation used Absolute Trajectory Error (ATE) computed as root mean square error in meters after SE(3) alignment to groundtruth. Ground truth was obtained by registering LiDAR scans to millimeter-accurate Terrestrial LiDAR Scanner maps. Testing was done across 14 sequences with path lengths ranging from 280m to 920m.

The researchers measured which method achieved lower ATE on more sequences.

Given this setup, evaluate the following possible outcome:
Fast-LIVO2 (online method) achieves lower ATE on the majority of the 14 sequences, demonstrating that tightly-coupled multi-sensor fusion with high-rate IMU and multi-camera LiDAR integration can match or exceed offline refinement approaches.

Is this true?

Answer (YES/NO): NO